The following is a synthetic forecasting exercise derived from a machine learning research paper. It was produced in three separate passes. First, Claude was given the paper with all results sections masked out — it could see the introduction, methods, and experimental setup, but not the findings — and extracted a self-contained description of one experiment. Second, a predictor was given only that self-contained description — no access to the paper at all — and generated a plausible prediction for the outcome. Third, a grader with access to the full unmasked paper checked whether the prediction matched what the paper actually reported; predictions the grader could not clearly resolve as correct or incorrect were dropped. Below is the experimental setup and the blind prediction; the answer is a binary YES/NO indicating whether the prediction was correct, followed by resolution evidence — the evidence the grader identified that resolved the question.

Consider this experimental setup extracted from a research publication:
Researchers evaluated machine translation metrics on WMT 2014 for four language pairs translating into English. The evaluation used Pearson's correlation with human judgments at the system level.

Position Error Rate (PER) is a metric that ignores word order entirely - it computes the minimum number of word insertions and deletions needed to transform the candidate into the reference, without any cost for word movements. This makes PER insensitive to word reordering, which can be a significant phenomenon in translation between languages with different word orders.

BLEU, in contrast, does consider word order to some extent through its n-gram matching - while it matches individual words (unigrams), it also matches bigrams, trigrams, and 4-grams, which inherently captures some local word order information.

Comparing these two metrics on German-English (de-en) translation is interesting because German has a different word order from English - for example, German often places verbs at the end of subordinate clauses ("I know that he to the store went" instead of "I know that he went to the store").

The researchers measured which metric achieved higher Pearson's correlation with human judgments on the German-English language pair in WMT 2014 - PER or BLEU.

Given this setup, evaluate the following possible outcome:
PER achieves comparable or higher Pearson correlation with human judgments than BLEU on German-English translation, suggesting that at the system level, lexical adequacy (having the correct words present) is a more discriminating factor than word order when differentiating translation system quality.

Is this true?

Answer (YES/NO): YES